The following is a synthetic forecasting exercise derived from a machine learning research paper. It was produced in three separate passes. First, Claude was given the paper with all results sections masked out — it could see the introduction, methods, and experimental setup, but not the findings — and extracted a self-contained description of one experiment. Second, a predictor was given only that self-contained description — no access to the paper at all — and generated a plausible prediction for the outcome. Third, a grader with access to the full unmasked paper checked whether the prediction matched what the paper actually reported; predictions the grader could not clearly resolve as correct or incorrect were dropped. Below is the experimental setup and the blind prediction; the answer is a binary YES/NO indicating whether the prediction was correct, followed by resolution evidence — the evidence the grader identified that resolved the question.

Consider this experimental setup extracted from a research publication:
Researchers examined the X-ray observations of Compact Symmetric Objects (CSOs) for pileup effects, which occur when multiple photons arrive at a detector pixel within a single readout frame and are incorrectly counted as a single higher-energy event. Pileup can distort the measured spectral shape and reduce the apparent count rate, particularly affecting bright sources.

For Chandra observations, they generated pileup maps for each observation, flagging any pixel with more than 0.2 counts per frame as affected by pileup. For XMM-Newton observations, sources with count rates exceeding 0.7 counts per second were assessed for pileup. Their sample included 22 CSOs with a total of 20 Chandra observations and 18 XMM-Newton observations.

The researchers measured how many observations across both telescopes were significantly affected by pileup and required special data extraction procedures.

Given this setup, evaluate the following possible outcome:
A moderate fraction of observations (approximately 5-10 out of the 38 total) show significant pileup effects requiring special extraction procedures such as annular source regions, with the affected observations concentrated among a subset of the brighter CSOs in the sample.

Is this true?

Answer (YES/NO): NO